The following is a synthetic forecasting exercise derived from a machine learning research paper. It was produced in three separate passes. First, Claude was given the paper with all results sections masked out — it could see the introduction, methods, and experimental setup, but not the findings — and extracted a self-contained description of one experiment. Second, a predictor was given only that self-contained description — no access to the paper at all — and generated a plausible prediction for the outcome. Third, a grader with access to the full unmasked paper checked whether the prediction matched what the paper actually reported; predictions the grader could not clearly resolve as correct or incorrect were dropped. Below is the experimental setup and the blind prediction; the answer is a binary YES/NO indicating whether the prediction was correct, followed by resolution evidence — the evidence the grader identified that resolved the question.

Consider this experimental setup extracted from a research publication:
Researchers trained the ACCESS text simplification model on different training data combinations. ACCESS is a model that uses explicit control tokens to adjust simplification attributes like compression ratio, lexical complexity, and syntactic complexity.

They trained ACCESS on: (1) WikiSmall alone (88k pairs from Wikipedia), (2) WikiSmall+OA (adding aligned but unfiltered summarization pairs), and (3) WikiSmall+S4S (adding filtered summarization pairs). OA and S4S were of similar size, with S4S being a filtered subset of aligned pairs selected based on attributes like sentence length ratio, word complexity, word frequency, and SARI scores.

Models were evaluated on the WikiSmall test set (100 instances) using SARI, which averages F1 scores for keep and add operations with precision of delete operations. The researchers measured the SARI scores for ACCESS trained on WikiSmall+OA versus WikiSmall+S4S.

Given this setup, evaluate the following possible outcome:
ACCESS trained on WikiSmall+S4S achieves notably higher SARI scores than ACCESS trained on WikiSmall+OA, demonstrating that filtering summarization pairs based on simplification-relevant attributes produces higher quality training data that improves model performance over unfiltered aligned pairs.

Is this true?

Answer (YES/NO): YES